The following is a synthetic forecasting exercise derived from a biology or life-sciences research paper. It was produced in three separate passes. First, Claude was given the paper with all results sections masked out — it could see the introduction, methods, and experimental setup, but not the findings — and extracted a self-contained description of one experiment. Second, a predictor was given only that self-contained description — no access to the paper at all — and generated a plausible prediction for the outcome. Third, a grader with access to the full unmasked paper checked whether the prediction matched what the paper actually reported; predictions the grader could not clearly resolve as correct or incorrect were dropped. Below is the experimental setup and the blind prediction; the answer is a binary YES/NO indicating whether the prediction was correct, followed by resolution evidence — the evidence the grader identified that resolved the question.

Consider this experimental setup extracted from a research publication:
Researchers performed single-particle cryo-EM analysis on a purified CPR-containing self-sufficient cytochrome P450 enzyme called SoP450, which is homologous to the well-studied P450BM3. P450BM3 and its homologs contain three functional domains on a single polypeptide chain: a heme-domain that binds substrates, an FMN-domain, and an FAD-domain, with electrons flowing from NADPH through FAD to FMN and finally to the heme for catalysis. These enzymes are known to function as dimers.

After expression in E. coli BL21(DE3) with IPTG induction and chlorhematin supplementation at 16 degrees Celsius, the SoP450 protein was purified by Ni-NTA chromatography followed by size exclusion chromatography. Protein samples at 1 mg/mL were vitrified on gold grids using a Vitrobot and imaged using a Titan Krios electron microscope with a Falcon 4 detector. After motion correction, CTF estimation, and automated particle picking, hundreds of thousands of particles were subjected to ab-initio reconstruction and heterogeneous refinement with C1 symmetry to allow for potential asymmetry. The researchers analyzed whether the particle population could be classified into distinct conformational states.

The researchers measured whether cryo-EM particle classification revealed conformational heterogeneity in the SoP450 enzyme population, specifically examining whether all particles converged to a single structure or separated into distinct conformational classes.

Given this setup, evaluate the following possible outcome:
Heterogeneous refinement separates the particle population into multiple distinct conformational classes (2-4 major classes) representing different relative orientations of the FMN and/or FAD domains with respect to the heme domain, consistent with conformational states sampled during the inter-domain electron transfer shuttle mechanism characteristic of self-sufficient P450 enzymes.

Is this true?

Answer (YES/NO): NO